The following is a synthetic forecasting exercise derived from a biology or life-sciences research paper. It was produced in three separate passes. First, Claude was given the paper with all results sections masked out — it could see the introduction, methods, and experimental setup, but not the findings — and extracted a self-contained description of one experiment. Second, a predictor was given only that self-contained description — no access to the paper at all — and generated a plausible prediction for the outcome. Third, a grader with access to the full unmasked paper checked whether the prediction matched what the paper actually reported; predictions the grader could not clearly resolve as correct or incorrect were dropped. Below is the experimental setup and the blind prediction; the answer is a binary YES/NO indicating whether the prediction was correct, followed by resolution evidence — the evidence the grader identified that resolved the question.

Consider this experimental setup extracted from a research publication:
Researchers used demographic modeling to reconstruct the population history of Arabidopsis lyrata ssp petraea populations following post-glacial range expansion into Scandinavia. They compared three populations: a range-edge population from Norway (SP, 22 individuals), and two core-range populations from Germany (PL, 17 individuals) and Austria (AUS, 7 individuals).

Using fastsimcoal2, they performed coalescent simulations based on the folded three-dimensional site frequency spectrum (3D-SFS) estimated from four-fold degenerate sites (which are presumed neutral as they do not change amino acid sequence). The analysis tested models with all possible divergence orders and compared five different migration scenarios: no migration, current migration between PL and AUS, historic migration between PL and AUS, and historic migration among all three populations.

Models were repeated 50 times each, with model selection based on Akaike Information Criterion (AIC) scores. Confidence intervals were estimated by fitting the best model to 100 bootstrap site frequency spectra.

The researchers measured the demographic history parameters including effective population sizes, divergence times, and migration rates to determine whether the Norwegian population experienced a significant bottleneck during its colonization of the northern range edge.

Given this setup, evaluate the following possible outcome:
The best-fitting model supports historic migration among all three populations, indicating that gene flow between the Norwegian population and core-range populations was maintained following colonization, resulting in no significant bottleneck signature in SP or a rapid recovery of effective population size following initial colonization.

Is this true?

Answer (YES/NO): NO